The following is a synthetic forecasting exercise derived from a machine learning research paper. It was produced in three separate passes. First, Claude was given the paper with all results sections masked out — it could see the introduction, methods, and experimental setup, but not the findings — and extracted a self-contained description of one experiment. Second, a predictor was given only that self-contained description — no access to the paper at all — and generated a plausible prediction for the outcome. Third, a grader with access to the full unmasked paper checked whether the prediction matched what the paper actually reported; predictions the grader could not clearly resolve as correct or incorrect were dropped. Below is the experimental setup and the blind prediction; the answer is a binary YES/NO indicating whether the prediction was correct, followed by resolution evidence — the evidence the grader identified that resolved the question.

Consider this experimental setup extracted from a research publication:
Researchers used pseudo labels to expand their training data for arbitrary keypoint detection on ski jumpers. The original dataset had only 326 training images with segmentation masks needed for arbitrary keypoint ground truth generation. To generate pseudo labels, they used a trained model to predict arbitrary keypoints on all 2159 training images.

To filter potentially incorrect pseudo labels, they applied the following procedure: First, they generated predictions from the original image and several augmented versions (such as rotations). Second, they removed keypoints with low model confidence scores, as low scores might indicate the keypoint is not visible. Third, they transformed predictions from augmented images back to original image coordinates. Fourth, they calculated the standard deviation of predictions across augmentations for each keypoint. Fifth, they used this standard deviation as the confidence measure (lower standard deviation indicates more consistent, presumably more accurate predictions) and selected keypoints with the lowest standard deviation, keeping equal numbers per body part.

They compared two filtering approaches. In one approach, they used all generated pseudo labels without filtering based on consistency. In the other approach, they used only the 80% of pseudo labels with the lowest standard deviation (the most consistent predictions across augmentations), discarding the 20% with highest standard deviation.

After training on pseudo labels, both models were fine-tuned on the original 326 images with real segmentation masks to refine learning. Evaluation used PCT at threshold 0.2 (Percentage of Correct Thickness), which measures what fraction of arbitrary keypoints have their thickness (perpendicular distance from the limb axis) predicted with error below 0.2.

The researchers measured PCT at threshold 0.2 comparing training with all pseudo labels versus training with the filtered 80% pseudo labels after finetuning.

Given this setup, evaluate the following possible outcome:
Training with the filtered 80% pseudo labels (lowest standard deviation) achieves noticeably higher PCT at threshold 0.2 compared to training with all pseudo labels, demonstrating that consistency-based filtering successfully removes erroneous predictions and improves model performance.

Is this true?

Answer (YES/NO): NO